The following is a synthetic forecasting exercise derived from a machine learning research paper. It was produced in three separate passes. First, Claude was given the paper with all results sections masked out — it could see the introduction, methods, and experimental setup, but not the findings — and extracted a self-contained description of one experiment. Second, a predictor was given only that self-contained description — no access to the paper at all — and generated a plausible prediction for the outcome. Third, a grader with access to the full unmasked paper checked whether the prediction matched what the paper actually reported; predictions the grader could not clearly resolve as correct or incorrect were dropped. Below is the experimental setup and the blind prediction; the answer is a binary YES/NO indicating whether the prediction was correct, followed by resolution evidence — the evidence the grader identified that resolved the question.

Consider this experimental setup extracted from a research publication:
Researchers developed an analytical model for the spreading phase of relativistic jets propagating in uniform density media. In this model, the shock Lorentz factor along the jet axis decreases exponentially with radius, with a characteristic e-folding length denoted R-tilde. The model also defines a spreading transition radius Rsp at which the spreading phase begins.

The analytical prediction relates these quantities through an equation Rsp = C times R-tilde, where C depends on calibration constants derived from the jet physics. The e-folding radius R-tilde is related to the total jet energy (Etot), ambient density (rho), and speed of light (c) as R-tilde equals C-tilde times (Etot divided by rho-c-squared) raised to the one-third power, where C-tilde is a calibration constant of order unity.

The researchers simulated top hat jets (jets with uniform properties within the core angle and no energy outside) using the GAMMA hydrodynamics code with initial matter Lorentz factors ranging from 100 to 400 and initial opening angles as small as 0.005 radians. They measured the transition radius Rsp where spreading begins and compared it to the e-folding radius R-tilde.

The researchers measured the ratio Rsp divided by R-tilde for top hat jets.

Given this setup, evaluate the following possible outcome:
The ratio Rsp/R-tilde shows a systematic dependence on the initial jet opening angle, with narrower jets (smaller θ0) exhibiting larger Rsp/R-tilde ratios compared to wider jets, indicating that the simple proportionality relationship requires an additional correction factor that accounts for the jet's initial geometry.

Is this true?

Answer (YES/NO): NO